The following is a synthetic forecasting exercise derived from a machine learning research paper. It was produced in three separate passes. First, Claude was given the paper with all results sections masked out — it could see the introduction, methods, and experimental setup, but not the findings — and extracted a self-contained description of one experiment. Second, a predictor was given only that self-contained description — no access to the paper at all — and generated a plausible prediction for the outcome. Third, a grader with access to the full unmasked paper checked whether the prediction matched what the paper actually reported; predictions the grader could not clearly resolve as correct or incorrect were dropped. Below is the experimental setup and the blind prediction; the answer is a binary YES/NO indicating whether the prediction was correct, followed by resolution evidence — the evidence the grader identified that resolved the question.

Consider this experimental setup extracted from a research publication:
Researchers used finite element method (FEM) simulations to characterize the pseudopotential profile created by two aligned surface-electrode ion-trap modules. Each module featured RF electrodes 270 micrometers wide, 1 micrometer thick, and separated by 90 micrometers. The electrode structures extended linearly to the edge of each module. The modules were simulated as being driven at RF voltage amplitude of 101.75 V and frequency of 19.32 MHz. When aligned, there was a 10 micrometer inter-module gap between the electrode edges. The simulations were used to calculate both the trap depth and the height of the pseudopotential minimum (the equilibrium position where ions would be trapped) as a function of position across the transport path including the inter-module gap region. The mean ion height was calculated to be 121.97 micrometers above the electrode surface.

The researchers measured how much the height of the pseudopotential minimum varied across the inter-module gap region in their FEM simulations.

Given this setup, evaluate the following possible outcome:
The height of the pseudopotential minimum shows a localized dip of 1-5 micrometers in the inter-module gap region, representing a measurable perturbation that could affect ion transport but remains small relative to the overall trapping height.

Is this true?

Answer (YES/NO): NO